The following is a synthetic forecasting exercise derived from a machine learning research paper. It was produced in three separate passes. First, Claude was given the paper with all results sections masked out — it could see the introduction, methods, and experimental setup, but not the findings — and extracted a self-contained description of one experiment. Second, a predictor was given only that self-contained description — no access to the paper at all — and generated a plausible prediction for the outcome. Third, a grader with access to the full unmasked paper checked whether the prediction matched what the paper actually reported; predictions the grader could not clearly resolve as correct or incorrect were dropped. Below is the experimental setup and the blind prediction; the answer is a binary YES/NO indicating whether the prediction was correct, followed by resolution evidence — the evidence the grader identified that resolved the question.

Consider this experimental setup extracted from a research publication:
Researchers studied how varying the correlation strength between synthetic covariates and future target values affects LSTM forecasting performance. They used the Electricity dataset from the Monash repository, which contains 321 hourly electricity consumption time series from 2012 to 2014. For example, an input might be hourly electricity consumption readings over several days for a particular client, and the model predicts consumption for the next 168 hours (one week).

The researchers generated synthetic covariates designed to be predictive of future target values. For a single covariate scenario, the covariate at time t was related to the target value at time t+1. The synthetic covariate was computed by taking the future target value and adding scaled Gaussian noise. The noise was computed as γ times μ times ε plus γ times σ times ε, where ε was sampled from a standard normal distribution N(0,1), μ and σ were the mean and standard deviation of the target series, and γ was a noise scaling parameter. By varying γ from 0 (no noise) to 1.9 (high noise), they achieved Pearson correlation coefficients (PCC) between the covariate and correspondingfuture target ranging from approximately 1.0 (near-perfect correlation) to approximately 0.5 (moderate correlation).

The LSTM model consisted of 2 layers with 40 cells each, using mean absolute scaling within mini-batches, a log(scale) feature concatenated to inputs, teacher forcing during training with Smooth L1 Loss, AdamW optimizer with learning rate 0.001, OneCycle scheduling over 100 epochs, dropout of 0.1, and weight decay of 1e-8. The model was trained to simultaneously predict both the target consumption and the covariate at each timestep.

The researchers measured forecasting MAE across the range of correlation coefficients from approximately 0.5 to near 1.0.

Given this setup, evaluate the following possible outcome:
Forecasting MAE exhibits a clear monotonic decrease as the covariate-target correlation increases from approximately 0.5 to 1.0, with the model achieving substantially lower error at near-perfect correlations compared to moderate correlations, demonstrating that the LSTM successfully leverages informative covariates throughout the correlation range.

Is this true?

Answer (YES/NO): NO